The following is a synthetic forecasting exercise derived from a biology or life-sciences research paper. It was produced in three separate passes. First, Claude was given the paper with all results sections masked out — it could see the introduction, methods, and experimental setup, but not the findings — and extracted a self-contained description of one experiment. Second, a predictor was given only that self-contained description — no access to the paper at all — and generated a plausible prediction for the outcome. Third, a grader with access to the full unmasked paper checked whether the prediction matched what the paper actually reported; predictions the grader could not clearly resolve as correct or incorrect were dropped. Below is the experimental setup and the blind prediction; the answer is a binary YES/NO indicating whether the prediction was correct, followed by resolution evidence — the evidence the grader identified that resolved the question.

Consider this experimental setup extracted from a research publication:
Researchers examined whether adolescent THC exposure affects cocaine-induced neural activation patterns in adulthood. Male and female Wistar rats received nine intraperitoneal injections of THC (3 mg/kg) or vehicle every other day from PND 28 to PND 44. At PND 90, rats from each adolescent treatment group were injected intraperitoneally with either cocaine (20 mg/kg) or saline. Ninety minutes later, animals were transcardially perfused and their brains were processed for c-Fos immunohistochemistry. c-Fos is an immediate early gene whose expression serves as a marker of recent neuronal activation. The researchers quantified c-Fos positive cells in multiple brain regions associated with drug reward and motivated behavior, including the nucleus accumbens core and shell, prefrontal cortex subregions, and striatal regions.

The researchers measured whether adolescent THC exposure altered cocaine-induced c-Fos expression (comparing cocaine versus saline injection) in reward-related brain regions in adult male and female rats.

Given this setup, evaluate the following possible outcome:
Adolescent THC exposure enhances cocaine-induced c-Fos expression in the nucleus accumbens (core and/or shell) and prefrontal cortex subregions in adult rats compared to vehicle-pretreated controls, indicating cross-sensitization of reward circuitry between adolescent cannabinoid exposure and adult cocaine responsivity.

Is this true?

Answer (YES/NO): NO